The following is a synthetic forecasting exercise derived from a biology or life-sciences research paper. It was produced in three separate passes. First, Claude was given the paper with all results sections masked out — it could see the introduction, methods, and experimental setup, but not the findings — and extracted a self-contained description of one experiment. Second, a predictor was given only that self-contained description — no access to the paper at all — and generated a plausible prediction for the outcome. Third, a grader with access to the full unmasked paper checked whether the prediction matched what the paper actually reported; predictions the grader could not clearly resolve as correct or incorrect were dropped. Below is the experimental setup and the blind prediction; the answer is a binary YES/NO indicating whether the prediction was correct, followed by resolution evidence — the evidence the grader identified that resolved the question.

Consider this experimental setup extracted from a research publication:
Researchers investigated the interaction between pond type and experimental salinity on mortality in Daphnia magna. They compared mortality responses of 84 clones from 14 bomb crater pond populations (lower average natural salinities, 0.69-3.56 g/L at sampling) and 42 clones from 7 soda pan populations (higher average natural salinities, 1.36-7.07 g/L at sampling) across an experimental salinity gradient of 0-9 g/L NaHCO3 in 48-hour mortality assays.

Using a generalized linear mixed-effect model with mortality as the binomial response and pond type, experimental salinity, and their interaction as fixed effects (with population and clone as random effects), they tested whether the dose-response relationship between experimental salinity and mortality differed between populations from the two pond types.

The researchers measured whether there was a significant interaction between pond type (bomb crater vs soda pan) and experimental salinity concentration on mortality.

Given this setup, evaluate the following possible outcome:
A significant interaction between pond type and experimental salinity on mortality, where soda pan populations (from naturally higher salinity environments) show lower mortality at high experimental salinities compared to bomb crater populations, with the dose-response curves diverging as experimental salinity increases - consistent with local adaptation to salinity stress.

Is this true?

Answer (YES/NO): YES